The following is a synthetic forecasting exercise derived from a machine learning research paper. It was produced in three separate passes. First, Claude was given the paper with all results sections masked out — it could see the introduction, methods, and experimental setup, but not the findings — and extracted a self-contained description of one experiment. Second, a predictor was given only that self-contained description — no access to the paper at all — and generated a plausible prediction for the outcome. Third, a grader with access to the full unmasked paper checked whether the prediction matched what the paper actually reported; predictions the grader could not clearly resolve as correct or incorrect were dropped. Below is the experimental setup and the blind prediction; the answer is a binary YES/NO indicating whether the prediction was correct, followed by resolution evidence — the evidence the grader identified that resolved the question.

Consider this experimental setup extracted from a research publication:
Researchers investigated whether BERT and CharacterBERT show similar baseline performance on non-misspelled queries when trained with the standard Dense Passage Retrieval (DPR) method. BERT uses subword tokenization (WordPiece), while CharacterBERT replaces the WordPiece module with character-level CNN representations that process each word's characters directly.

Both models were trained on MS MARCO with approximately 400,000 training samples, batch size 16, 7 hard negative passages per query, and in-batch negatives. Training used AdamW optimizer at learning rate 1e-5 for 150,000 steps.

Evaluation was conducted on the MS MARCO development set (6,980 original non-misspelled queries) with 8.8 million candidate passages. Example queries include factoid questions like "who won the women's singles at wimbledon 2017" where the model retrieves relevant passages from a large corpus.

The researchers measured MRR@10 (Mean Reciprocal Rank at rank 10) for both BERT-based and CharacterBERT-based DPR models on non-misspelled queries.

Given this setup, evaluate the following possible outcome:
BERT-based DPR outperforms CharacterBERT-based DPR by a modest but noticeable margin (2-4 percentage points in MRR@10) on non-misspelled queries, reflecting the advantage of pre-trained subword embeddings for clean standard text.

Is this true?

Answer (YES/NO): NO